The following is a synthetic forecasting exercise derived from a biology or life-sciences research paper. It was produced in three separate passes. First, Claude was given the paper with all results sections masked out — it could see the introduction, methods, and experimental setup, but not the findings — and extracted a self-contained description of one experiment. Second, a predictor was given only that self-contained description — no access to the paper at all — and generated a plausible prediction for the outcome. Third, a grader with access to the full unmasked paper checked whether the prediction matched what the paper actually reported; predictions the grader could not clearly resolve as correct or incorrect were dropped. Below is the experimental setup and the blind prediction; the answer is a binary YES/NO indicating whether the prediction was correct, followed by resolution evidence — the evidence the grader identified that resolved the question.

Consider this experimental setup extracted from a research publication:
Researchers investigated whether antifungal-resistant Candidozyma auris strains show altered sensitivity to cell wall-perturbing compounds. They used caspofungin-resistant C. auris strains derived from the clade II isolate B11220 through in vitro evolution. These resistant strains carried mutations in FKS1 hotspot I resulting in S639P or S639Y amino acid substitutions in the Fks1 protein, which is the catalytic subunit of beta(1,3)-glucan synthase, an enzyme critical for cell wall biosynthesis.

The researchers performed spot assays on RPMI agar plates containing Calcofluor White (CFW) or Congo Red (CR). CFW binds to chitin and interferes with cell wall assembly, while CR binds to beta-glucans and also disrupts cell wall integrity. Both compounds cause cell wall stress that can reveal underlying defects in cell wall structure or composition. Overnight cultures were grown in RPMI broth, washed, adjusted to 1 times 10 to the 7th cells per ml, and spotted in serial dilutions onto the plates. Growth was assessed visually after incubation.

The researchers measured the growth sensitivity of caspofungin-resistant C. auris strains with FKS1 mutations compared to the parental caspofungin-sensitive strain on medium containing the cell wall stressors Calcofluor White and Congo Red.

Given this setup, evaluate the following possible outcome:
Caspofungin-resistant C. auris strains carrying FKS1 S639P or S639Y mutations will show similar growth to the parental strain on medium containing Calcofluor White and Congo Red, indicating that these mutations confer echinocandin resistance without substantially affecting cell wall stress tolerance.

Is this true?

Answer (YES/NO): NO